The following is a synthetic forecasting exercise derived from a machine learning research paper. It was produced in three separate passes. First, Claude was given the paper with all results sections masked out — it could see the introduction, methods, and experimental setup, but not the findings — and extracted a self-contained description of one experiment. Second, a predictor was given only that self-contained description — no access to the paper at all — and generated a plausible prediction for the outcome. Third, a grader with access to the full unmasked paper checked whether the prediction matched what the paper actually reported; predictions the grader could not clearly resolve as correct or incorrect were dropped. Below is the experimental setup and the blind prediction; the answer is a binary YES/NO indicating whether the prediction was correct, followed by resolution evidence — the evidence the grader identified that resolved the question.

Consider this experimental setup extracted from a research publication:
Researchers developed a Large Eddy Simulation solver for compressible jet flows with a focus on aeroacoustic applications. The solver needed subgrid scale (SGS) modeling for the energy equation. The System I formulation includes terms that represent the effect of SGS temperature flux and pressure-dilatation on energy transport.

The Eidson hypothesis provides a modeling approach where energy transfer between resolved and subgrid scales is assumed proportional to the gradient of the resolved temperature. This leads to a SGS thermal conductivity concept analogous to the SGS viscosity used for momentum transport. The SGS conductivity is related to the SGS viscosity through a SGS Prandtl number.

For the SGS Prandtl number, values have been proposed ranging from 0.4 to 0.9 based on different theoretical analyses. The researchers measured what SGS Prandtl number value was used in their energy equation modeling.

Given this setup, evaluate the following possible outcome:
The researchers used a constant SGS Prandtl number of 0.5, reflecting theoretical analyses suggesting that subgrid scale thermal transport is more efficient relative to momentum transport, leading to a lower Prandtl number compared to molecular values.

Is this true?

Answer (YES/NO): NO